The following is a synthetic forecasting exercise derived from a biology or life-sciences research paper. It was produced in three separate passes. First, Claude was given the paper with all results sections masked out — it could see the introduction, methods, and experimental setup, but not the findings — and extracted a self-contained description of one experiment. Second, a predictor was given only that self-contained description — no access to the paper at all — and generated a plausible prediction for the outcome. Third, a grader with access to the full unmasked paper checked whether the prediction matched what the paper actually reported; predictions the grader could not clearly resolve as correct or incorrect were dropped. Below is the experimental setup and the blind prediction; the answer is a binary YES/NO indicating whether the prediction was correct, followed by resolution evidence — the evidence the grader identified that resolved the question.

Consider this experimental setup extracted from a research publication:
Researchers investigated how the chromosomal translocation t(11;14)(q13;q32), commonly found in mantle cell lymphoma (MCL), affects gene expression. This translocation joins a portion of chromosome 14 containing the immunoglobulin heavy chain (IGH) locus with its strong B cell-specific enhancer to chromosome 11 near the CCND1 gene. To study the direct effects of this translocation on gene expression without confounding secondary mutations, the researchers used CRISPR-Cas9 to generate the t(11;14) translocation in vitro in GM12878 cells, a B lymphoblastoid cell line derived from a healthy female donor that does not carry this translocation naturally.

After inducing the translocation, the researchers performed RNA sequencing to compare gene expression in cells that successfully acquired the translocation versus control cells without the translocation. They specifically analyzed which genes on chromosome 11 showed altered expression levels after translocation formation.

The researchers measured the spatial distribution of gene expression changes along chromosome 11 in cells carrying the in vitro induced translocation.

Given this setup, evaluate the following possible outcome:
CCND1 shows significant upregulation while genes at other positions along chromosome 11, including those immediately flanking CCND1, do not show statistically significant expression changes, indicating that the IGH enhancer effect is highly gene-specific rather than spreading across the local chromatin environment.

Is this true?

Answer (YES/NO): NO